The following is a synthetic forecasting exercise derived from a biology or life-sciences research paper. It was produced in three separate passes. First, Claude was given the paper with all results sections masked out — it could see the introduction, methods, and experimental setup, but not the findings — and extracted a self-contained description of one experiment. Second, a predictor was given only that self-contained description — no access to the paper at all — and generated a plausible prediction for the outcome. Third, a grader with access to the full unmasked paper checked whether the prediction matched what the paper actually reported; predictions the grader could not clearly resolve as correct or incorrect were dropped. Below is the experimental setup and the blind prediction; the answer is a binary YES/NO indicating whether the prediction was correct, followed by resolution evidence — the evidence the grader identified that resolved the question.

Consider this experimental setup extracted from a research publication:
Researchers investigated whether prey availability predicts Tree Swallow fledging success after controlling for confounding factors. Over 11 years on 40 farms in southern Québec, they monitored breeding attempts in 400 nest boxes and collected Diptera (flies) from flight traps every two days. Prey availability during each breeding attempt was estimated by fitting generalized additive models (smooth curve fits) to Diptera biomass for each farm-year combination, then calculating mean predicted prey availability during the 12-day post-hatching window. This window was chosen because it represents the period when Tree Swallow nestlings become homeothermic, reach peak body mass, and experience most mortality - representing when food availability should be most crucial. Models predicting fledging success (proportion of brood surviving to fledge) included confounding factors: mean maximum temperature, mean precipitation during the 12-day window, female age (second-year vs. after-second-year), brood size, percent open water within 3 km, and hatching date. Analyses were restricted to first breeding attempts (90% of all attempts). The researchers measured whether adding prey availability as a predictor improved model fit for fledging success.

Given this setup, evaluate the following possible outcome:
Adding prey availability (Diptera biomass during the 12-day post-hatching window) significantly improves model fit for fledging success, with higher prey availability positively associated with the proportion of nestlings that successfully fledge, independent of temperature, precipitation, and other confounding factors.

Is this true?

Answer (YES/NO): YES